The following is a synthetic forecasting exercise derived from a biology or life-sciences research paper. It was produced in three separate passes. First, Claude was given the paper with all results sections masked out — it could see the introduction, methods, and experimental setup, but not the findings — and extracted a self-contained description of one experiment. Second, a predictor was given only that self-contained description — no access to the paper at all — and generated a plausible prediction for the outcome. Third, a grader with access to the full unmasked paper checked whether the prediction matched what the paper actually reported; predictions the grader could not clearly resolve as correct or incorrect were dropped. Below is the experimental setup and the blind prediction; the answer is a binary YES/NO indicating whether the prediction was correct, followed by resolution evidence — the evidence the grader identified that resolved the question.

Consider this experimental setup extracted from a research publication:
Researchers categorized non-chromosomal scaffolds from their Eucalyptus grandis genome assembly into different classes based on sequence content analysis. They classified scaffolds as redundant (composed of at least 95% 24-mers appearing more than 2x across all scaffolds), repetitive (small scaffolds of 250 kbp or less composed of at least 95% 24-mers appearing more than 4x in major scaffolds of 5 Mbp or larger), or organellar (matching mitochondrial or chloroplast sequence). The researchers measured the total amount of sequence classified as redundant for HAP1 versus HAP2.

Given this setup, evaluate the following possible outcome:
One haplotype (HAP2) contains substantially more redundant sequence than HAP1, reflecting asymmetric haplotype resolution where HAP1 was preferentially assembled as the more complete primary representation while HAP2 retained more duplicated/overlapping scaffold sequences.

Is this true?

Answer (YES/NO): YES